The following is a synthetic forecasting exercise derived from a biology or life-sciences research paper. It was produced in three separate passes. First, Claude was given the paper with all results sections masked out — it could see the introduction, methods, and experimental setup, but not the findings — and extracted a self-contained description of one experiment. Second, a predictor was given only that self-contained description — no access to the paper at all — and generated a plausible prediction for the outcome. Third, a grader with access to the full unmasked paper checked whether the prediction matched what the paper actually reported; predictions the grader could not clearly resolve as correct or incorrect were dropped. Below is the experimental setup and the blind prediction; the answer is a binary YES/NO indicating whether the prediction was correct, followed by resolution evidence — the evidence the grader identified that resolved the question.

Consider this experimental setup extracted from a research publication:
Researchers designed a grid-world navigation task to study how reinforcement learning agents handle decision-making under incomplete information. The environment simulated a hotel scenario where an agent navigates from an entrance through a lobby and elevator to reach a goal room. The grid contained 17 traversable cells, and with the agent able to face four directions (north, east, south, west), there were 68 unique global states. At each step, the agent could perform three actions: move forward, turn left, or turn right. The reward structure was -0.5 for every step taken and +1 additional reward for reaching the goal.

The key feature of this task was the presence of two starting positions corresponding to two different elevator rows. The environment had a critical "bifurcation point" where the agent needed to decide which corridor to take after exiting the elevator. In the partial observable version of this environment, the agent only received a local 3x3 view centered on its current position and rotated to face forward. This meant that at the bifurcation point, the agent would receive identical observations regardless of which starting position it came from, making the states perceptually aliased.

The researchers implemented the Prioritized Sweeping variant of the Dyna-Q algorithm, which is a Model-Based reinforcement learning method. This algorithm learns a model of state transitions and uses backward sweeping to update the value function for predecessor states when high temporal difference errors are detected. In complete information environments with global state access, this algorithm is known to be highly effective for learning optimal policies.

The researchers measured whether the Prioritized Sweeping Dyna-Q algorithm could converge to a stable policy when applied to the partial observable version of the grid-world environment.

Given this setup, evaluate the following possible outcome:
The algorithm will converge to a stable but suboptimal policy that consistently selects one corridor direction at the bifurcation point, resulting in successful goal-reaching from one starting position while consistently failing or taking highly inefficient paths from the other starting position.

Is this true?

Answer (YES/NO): NO